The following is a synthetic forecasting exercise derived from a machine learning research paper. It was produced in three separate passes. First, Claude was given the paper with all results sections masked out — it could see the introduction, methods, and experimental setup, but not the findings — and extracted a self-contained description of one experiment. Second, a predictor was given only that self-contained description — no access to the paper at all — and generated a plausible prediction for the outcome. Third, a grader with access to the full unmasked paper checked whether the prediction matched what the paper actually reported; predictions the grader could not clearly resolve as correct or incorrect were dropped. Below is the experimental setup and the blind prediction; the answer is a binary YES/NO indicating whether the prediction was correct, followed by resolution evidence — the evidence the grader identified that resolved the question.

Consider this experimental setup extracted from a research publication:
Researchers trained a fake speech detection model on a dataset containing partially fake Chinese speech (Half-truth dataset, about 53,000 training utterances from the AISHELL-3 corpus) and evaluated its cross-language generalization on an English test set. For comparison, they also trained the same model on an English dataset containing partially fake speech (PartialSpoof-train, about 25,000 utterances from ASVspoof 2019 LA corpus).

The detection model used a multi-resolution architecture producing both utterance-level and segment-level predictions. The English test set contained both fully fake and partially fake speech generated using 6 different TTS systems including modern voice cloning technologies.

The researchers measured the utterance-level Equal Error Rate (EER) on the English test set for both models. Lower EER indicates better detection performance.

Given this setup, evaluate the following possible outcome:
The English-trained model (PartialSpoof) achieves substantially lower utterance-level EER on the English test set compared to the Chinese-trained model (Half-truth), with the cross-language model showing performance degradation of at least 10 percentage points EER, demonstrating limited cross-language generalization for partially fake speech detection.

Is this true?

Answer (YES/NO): YES